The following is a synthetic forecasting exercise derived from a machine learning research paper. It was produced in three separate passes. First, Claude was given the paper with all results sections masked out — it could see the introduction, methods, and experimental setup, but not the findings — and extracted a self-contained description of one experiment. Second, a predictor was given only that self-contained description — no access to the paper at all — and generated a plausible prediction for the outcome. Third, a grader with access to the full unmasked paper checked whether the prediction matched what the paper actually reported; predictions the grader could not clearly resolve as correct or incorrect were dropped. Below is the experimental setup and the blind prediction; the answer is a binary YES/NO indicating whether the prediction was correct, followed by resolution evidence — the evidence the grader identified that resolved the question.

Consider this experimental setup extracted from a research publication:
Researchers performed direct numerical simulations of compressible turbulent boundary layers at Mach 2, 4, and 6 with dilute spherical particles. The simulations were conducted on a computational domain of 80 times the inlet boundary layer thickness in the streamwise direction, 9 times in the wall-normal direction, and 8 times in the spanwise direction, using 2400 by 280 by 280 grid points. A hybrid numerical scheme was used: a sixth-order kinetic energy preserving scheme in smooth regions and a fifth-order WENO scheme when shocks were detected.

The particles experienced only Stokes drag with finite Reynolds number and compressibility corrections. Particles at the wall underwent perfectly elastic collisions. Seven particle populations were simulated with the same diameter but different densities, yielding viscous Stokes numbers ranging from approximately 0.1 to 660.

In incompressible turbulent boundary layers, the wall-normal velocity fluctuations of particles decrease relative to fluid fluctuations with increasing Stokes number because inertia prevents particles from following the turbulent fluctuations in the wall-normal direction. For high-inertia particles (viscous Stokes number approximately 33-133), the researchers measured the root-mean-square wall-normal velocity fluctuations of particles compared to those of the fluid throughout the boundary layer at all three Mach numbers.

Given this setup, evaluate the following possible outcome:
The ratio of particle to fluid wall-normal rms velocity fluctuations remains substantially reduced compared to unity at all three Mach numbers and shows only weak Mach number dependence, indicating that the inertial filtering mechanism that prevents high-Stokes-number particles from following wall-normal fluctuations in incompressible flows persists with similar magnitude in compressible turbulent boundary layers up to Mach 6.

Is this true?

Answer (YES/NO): YES